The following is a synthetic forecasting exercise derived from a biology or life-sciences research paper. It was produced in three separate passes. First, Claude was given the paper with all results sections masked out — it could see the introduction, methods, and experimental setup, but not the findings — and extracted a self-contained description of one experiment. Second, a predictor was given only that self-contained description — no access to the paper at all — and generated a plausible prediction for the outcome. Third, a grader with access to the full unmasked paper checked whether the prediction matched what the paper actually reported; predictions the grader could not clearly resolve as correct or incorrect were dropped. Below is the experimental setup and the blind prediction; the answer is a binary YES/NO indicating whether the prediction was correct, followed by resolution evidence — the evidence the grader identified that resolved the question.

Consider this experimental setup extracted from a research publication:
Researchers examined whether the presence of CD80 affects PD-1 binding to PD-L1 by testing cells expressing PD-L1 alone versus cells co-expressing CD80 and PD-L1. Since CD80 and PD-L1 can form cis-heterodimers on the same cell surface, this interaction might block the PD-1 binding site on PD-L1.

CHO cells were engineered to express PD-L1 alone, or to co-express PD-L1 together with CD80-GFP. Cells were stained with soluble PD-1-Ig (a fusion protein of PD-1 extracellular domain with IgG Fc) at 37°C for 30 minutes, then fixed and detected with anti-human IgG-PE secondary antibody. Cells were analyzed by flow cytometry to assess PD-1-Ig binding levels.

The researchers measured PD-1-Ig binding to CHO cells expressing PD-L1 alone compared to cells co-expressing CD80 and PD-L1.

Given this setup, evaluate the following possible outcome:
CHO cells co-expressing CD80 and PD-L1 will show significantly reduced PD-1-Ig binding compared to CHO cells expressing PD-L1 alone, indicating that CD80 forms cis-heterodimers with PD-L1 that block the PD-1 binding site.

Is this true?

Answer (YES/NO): YES